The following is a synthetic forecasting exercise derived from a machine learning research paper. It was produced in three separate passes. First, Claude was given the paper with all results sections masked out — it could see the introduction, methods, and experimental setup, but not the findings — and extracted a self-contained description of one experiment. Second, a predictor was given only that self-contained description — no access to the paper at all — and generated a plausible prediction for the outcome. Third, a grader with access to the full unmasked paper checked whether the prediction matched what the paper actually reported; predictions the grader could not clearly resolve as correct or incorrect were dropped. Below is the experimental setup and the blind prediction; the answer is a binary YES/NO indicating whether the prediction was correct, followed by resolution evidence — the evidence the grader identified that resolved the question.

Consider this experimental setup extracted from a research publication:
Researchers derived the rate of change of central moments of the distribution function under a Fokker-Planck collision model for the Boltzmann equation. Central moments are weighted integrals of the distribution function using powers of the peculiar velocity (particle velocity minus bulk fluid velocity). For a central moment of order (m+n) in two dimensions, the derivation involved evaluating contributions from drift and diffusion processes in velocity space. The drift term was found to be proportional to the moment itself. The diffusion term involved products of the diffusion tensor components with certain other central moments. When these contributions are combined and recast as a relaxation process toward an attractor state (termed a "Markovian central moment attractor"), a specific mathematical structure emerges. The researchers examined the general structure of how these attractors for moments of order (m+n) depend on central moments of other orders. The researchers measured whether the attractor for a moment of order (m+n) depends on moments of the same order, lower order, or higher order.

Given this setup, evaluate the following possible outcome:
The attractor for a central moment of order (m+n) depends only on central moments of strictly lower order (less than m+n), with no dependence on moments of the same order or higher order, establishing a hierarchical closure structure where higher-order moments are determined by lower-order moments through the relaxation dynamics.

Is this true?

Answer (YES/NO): YES